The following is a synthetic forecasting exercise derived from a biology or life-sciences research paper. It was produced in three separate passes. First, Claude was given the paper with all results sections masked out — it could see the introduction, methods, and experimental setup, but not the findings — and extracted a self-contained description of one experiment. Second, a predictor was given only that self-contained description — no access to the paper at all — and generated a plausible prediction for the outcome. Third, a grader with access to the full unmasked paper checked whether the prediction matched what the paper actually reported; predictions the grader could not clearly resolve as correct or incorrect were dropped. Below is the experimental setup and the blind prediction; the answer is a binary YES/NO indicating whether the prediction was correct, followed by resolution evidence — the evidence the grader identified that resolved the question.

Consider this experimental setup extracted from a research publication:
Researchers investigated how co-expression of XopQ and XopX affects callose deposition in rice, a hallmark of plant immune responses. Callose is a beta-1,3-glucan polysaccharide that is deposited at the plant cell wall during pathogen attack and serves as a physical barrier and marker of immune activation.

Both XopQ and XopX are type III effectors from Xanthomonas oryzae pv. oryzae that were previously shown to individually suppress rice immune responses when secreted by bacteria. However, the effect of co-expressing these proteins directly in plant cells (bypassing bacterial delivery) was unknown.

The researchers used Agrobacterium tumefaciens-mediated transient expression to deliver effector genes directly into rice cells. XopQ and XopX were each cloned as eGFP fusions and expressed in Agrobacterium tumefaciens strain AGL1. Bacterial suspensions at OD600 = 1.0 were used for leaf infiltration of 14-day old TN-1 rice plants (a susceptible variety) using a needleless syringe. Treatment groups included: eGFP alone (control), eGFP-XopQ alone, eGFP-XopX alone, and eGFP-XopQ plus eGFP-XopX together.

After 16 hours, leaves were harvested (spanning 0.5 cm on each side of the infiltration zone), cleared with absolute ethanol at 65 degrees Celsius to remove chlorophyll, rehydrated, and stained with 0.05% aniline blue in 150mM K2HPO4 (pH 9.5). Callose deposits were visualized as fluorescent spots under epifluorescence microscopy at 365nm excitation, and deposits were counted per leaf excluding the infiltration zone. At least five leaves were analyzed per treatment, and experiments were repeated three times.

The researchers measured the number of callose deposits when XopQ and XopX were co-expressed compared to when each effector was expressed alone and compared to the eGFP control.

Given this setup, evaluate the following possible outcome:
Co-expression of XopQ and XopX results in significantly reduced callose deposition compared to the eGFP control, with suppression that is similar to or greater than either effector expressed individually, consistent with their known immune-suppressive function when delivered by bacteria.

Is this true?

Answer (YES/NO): NO